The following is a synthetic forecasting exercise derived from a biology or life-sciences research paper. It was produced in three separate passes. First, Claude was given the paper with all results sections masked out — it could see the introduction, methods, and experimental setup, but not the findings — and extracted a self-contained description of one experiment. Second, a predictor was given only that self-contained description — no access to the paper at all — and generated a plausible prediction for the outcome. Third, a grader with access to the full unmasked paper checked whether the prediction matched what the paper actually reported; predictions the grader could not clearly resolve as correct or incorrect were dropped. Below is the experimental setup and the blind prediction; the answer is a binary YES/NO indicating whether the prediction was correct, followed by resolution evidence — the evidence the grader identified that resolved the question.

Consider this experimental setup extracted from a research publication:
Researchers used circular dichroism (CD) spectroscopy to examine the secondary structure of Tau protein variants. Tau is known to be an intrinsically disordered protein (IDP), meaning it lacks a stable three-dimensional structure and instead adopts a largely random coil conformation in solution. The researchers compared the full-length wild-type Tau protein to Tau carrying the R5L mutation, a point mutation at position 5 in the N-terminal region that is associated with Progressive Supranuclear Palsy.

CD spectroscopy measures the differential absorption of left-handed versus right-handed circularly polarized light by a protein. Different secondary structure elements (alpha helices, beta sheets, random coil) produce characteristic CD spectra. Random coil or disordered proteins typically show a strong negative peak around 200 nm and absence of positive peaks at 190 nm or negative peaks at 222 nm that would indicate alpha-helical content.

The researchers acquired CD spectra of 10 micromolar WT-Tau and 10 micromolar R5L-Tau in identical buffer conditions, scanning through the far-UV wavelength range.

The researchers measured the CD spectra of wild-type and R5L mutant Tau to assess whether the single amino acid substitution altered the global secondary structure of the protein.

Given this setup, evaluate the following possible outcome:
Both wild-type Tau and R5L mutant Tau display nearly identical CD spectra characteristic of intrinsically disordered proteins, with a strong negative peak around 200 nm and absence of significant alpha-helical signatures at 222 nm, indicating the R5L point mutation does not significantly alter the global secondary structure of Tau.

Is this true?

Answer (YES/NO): YES